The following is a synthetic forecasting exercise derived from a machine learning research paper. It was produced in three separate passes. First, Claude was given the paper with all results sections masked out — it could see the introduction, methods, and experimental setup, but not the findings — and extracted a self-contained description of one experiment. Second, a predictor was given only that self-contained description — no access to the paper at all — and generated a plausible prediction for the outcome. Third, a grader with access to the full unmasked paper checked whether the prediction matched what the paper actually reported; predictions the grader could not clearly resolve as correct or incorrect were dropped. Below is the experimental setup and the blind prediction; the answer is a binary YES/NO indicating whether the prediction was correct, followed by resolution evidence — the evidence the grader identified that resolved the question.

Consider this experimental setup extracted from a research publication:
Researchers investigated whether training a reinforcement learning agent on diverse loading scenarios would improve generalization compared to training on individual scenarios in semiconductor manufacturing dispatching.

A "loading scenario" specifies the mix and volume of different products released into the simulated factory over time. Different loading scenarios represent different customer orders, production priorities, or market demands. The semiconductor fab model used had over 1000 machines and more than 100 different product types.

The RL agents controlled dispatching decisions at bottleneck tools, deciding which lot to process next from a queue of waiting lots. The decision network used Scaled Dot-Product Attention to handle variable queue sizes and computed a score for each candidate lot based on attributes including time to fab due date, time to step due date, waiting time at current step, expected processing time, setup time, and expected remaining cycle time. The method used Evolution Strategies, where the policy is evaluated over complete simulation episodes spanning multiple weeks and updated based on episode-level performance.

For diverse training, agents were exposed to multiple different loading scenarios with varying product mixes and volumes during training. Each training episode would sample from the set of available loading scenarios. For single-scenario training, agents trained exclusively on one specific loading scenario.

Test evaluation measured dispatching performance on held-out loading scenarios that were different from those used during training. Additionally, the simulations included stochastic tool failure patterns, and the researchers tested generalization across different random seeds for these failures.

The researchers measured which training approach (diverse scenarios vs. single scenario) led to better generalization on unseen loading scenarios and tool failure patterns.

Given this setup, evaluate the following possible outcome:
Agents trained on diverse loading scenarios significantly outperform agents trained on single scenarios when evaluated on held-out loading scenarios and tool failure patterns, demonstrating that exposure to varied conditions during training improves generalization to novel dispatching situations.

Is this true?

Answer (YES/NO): NO